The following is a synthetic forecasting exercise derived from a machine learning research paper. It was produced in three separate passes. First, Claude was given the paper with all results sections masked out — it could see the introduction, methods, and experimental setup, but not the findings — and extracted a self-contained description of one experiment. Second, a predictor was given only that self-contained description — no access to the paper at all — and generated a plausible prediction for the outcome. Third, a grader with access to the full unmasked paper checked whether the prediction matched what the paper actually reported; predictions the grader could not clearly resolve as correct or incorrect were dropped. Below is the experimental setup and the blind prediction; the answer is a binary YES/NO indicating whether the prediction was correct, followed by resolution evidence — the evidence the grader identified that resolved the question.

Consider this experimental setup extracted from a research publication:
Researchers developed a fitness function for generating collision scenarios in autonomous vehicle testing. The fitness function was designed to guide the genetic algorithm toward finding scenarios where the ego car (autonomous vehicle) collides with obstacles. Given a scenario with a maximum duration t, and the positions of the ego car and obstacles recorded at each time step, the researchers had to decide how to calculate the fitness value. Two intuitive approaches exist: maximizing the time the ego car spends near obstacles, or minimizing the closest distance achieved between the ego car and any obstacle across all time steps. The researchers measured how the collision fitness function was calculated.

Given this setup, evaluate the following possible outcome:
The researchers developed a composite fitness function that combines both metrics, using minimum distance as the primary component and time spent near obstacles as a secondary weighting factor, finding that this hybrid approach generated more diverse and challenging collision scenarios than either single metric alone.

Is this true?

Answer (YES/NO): NO